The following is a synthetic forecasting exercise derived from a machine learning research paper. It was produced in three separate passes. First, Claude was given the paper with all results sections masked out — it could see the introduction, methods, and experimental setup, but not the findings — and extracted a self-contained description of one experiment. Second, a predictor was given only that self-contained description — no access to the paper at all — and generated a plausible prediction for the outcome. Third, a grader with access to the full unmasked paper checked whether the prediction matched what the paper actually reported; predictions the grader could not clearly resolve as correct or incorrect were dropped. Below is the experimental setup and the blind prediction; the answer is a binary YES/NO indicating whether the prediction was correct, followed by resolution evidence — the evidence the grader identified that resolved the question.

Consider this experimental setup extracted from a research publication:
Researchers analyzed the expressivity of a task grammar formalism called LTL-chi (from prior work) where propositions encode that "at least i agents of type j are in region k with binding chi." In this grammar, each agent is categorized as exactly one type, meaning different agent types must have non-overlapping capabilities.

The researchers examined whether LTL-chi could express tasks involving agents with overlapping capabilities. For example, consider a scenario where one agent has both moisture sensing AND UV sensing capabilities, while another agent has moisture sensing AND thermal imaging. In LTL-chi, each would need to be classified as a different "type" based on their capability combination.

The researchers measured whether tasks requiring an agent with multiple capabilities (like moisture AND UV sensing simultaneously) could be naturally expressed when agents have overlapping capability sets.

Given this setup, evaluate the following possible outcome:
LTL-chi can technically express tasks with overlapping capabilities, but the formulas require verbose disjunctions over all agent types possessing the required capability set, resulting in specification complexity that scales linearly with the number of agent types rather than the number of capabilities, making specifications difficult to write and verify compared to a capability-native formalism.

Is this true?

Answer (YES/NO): NO